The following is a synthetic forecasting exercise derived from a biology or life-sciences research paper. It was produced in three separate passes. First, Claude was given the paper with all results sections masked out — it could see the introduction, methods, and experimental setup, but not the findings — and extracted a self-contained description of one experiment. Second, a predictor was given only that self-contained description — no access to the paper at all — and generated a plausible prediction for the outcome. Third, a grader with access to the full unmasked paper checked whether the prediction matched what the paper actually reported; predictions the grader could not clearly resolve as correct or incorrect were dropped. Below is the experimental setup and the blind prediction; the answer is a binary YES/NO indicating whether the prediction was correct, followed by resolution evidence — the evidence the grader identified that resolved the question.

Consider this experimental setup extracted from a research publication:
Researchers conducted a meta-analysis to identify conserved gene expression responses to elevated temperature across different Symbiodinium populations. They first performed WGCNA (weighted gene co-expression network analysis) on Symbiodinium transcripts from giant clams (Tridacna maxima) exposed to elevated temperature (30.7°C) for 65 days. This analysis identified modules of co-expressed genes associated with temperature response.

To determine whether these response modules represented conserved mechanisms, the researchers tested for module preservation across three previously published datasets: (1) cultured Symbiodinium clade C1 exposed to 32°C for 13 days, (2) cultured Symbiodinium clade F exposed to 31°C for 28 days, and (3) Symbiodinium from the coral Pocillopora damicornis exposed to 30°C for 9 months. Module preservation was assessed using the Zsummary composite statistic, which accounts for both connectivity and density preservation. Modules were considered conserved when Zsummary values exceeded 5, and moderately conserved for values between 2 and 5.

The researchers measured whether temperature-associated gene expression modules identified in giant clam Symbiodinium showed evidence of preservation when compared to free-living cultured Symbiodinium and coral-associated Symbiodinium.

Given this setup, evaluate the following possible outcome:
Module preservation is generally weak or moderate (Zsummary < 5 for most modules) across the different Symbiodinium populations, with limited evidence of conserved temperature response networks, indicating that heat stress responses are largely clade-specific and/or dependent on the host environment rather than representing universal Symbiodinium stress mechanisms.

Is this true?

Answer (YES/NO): NO